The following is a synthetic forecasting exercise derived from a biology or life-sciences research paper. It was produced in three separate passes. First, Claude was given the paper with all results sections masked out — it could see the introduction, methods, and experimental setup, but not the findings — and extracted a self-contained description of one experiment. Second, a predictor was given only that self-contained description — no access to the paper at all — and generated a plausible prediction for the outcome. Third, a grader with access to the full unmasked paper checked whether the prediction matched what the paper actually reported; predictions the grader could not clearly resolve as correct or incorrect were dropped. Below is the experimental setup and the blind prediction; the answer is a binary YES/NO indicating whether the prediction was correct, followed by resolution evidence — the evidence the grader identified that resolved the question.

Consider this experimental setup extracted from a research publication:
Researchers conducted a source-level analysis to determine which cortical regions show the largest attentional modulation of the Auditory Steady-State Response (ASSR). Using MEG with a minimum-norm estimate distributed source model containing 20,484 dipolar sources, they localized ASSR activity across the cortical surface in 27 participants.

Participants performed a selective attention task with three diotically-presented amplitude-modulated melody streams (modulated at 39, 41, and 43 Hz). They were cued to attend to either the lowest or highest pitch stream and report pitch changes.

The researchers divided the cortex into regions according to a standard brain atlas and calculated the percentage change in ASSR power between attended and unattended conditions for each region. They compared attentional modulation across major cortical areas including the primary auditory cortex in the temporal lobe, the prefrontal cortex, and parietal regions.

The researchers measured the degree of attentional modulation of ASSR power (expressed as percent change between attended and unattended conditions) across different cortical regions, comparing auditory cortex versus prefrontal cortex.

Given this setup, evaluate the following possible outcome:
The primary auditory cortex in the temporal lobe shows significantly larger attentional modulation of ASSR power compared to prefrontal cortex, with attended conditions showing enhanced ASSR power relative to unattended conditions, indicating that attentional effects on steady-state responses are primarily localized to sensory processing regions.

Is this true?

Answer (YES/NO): NO